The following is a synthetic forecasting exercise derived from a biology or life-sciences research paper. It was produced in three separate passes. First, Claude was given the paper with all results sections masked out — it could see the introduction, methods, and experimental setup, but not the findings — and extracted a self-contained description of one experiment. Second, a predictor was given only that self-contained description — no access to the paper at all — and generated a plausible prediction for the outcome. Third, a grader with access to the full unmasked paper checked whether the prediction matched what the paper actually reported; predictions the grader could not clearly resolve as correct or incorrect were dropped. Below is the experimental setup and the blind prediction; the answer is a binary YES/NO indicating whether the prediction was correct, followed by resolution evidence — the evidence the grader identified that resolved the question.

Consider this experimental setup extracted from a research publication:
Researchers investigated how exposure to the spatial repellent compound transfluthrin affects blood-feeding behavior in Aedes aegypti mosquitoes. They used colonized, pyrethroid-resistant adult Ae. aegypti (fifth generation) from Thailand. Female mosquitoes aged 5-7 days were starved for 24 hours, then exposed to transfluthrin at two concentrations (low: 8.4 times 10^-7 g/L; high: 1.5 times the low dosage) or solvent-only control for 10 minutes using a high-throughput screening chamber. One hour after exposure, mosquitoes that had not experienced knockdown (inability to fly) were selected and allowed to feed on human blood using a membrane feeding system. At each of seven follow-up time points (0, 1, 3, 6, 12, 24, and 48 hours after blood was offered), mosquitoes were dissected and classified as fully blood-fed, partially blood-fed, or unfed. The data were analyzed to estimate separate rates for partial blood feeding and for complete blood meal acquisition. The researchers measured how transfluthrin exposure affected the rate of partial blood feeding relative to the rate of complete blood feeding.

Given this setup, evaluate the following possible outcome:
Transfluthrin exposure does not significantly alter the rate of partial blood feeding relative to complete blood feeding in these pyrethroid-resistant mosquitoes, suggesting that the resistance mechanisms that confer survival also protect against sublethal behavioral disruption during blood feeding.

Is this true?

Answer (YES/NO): NO